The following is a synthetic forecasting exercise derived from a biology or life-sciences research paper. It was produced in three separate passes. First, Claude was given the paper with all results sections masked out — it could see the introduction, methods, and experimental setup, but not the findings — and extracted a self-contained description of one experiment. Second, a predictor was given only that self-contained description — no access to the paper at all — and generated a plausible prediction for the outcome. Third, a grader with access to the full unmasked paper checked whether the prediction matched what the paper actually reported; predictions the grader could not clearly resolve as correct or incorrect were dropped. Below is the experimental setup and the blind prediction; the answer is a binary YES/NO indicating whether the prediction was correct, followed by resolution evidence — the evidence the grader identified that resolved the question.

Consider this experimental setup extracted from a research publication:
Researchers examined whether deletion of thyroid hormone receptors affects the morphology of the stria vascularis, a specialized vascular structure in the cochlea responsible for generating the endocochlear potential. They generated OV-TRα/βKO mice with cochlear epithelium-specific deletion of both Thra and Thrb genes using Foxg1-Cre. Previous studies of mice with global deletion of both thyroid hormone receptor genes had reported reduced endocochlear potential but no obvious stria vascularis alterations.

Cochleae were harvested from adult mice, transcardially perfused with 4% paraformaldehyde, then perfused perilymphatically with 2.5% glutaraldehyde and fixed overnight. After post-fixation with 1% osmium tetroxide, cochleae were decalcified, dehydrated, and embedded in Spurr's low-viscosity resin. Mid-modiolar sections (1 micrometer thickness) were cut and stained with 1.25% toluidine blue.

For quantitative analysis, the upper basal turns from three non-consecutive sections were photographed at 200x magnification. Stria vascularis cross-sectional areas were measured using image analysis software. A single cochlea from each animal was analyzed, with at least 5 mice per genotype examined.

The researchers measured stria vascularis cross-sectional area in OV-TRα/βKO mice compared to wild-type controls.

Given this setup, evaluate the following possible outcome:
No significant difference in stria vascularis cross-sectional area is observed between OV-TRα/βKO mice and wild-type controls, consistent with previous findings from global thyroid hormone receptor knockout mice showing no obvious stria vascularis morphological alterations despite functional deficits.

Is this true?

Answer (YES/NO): YES